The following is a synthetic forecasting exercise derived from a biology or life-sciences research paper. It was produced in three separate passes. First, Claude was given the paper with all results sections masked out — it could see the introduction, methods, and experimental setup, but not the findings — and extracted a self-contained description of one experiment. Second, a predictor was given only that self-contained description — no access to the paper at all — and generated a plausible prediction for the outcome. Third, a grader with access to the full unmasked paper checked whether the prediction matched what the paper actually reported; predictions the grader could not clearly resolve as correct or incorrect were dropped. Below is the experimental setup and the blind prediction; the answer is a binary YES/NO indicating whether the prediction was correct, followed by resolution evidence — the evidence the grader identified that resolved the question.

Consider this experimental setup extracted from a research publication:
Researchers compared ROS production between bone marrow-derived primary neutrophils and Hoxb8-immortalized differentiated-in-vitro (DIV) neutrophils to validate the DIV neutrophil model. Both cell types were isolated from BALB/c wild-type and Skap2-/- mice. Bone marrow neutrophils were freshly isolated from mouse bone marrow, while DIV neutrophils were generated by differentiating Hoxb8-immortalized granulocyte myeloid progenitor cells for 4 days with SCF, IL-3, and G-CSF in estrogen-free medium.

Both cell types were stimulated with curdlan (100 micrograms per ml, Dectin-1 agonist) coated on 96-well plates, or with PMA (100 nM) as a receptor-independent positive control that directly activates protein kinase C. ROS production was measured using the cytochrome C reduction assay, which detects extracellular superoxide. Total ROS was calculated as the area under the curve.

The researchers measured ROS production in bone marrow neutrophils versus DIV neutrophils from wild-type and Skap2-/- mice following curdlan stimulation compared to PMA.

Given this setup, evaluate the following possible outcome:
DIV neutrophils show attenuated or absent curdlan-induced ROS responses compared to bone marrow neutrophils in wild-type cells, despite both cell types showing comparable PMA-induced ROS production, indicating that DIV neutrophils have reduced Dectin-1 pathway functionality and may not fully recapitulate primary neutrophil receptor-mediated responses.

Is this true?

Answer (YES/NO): NO